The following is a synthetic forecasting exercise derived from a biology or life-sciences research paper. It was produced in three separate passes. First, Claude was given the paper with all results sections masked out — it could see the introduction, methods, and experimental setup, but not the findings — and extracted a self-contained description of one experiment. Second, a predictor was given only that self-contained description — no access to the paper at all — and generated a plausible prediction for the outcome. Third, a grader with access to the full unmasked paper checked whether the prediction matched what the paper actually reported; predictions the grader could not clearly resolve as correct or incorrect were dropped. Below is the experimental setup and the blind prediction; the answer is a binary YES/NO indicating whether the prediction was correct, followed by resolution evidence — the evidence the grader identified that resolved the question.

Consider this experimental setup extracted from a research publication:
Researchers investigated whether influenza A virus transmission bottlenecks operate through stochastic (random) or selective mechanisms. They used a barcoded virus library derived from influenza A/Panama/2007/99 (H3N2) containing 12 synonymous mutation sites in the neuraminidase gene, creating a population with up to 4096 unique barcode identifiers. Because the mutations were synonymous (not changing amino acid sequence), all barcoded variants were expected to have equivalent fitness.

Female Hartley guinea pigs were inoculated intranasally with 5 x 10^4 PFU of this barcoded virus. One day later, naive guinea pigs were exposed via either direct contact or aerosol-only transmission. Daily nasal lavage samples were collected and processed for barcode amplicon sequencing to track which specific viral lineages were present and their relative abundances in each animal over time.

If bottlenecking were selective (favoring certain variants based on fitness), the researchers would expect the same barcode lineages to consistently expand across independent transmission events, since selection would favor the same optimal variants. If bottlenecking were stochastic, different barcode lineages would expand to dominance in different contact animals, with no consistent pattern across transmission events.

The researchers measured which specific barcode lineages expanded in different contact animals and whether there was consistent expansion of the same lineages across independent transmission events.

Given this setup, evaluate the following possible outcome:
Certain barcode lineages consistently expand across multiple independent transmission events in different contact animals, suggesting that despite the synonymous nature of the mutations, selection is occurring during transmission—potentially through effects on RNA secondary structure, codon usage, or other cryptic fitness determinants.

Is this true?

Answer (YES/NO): NO